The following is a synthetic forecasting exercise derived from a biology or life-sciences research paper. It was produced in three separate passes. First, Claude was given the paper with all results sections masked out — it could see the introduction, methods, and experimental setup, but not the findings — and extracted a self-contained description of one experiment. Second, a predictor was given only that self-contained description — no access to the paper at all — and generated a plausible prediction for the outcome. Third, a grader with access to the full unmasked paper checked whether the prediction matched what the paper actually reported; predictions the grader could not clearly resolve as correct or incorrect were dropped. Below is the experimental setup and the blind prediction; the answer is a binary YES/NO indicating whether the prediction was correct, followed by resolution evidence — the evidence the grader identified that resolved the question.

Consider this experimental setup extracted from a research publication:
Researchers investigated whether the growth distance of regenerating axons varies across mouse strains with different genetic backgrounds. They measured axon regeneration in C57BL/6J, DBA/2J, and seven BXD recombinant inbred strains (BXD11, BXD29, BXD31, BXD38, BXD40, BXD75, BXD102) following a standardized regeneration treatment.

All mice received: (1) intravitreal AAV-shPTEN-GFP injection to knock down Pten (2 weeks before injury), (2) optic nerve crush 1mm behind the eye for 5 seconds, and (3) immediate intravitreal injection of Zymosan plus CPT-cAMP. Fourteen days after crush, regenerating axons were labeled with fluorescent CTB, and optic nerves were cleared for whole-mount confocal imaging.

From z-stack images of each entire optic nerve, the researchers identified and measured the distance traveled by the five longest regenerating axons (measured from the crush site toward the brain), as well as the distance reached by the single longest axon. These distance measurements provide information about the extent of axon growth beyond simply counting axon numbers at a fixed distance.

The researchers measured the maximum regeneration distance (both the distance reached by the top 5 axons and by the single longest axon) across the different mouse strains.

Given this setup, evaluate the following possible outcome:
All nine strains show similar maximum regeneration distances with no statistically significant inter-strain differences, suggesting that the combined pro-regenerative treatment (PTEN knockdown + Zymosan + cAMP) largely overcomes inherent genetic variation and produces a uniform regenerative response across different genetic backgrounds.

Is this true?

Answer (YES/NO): NO